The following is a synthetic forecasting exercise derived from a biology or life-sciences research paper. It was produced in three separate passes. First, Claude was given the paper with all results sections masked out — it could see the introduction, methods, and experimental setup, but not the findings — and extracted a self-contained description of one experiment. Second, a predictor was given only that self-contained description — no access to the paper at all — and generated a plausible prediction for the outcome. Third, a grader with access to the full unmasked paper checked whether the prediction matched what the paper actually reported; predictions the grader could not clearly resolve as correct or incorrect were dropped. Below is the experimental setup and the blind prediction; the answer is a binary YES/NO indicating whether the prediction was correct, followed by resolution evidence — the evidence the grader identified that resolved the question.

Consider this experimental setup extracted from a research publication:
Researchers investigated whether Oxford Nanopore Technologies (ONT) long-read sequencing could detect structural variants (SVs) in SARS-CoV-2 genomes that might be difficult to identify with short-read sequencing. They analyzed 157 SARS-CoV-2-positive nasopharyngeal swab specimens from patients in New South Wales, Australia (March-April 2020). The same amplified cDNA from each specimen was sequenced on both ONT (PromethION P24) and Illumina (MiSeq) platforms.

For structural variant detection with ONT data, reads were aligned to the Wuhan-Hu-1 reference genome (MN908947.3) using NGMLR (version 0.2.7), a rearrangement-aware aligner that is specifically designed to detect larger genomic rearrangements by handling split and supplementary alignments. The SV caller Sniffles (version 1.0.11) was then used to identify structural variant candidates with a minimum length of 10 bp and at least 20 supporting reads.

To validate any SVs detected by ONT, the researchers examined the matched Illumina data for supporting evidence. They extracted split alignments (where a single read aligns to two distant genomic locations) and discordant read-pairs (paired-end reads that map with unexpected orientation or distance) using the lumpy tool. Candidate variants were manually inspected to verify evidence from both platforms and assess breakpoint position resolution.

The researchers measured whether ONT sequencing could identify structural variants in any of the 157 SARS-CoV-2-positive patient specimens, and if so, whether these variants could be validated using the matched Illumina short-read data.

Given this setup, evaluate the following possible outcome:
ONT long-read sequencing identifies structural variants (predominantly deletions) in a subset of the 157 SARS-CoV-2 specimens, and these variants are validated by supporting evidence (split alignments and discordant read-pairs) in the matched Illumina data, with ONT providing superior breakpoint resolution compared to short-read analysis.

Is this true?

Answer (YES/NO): NO